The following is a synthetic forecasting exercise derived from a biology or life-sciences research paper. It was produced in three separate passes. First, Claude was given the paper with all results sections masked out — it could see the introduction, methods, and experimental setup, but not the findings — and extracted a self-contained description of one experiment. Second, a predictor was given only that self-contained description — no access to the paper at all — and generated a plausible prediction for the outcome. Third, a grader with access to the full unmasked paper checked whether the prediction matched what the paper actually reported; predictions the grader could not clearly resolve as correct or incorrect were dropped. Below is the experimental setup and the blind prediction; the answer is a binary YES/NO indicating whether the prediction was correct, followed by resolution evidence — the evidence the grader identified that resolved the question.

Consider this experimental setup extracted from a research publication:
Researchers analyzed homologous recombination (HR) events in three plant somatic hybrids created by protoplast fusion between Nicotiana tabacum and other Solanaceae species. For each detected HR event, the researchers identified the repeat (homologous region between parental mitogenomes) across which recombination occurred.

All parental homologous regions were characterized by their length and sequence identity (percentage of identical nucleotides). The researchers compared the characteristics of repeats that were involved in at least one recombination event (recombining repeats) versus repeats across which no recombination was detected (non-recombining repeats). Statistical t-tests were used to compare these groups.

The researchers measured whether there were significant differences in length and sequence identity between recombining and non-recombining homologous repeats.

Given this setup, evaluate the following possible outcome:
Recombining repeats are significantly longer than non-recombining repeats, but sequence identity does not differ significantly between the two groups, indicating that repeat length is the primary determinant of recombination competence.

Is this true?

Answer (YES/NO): NO